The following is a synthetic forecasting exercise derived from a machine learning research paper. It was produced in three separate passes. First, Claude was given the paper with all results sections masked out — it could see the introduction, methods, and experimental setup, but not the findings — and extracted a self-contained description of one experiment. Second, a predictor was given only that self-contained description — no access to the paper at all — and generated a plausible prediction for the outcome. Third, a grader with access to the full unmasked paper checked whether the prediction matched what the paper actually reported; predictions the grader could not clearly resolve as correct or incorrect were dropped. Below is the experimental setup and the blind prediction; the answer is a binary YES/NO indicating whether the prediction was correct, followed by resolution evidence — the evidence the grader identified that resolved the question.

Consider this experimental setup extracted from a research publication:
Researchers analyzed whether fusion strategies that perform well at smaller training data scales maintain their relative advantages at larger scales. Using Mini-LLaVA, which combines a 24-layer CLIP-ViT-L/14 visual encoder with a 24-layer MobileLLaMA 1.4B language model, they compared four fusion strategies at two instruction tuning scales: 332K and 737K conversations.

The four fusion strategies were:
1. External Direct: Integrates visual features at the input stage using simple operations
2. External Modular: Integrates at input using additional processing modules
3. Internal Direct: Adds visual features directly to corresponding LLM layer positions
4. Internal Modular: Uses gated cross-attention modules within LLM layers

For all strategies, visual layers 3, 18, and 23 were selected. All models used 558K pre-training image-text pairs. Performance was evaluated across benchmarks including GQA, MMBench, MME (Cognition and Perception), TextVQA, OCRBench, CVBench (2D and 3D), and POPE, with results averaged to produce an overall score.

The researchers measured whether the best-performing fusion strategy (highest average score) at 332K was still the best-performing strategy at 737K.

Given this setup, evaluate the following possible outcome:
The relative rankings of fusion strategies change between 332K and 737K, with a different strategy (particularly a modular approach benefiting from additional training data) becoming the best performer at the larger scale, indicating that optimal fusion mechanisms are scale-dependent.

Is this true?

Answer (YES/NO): YES